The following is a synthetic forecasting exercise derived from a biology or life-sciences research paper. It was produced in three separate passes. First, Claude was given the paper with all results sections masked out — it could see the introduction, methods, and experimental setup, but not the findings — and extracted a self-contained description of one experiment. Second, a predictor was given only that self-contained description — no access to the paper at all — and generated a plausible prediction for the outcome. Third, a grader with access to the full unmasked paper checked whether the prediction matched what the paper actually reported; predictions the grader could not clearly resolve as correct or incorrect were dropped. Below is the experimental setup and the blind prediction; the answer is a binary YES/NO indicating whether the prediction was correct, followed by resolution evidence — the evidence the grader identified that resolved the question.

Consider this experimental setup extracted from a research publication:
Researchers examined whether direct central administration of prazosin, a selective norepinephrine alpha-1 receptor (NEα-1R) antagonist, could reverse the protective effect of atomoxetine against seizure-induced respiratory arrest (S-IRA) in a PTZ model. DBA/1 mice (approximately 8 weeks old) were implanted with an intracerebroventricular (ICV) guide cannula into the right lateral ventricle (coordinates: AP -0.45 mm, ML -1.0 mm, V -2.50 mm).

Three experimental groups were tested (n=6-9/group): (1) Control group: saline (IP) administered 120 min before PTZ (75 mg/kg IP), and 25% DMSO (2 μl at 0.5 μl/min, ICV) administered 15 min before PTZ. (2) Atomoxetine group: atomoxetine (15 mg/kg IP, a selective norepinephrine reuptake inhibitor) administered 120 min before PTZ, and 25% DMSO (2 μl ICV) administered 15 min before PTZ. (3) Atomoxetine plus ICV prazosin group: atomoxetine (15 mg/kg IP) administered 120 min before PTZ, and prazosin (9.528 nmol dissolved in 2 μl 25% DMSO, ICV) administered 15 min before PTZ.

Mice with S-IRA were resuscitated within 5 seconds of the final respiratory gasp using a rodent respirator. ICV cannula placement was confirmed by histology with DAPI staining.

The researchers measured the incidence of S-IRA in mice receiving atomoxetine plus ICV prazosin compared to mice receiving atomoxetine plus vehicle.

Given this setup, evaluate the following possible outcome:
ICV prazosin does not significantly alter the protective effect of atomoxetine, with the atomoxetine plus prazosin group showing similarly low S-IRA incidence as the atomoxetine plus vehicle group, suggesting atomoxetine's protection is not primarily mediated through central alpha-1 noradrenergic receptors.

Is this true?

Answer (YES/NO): NO